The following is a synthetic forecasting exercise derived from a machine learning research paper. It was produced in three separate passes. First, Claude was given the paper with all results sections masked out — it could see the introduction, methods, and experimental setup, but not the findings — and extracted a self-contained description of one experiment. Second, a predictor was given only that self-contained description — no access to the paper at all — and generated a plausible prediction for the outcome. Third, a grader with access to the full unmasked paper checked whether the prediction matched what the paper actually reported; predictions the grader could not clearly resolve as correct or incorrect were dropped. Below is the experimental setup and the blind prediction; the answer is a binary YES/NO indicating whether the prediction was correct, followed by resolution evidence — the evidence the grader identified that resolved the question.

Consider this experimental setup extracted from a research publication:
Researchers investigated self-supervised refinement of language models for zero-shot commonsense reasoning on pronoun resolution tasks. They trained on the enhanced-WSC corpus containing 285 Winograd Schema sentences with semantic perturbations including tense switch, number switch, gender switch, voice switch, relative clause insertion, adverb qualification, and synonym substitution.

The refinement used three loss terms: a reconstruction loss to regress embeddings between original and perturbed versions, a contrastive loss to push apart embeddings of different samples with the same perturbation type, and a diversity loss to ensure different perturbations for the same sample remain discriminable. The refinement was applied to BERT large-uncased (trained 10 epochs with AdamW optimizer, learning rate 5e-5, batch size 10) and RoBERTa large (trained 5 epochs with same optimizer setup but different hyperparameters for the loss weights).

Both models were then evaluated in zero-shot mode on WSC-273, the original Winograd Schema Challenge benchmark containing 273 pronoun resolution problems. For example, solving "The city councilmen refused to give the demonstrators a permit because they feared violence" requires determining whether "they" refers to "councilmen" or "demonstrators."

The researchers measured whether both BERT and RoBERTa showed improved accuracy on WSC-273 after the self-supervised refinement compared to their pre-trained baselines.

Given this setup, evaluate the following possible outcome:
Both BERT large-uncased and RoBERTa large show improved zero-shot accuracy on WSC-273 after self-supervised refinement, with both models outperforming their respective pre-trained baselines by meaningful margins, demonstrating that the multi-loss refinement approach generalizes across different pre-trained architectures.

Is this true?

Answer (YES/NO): NO